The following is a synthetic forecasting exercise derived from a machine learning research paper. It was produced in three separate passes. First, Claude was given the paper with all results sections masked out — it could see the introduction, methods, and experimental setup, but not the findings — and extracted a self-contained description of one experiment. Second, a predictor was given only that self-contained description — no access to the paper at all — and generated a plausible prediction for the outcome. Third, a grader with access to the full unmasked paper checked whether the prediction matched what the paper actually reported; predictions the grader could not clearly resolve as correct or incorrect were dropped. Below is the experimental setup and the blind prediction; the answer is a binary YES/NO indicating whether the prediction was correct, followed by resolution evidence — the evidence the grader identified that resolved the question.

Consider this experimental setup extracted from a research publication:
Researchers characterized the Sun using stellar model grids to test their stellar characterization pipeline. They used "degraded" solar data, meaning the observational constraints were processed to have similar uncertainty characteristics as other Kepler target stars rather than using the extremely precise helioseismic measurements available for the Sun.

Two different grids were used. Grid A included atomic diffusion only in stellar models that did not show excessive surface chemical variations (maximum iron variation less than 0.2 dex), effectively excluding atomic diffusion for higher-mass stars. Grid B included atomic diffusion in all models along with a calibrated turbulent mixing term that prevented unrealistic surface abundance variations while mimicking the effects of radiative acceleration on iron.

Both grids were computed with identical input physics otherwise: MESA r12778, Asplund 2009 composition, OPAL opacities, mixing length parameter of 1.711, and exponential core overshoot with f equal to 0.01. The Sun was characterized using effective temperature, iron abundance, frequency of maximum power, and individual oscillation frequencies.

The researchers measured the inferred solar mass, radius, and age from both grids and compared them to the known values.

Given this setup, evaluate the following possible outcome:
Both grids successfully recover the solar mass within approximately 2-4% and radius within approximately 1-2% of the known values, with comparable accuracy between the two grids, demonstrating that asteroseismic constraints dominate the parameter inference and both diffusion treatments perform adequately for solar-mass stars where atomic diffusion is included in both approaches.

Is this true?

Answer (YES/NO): NO